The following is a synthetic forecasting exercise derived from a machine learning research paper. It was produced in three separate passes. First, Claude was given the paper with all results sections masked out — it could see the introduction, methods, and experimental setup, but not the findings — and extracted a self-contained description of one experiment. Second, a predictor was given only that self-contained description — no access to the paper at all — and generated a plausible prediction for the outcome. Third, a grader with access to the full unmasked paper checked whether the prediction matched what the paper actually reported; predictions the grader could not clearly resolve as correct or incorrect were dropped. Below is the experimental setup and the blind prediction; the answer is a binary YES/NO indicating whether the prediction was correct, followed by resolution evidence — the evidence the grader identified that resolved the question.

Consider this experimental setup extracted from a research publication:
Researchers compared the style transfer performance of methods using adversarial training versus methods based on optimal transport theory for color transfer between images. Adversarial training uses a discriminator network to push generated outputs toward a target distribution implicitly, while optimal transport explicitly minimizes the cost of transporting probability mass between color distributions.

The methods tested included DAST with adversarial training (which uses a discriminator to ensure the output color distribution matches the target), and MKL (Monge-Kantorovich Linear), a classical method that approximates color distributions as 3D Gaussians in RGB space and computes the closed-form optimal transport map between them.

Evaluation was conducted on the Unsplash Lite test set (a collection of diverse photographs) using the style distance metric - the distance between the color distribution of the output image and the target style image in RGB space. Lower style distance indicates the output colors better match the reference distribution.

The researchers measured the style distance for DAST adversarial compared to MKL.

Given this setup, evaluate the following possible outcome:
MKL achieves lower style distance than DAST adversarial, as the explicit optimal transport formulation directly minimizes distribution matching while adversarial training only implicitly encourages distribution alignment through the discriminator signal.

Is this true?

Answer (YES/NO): NO